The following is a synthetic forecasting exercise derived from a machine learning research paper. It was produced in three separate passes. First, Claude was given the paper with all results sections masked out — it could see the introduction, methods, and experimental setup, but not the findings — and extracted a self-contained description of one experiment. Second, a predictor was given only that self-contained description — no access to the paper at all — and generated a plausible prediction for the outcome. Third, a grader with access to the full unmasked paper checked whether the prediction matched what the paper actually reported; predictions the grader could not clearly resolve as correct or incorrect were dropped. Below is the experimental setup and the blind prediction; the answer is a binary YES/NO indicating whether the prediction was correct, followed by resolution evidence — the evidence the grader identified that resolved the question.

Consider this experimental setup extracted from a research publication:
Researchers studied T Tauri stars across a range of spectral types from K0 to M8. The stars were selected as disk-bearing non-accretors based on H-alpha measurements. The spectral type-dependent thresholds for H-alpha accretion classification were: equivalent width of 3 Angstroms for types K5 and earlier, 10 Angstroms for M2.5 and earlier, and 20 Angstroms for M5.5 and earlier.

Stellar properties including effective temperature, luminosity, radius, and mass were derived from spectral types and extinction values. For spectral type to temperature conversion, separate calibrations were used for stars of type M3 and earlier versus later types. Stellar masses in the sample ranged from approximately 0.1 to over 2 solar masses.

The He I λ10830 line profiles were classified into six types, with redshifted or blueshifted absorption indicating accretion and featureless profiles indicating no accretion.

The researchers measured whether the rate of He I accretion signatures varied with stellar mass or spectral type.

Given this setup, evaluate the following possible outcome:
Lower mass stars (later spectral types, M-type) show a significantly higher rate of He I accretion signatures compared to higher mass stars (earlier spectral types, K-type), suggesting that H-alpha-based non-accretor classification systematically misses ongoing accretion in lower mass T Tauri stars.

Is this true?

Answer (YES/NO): NO